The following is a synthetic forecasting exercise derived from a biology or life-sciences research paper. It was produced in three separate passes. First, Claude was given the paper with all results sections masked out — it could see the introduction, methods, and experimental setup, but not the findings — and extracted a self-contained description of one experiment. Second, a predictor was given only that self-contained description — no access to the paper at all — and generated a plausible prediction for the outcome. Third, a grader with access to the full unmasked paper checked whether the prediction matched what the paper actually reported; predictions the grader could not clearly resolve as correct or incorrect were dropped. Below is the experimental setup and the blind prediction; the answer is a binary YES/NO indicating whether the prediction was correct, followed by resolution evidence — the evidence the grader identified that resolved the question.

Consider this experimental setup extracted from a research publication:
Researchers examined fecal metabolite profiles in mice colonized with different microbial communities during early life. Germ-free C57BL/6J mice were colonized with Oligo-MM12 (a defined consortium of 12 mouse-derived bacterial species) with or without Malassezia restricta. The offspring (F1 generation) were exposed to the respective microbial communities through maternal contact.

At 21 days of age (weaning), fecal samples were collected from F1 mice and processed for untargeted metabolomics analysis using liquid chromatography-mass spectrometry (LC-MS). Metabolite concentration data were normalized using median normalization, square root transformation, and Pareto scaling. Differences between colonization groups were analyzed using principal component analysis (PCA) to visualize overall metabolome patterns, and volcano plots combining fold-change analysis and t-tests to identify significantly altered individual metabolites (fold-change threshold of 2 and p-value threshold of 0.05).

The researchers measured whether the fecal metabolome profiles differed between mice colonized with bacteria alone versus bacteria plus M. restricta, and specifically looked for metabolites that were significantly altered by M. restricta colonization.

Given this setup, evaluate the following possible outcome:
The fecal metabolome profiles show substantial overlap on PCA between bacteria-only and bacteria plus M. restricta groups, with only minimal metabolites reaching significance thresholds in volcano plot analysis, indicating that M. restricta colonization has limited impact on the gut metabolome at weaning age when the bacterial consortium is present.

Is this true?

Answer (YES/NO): NO